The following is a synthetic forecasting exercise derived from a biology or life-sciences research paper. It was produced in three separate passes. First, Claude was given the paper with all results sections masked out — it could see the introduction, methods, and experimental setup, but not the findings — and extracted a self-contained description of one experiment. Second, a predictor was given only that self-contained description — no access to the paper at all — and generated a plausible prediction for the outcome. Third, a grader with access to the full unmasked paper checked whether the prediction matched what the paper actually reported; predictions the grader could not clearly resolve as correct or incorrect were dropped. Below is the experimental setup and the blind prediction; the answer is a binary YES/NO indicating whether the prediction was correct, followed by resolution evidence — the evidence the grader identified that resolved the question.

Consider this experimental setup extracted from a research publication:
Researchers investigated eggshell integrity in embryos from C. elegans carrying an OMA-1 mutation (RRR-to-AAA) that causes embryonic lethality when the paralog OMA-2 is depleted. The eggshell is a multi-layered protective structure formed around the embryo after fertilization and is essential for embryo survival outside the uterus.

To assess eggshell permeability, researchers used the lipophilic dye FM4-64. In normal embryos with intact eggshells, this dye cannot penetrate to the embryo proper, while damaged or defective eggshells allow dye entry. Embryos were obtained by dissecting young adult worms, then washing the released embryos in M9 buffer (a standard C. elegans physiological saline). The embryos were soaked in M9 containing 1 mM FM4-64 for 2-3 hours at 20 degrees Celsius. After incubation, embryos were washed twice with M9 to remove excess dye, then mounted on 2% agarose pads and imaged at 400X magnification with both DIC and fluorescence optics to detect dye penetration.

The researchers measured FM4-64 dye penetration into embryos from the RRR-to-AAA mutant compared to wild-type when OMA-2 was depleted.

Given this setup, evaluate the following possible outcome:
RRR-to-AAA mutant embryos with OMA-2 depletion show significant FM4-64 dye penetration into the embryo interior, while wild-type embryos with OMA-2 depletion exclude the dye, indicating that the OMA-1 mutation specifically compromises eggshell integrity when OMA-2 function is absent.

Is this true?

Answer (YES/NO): YES